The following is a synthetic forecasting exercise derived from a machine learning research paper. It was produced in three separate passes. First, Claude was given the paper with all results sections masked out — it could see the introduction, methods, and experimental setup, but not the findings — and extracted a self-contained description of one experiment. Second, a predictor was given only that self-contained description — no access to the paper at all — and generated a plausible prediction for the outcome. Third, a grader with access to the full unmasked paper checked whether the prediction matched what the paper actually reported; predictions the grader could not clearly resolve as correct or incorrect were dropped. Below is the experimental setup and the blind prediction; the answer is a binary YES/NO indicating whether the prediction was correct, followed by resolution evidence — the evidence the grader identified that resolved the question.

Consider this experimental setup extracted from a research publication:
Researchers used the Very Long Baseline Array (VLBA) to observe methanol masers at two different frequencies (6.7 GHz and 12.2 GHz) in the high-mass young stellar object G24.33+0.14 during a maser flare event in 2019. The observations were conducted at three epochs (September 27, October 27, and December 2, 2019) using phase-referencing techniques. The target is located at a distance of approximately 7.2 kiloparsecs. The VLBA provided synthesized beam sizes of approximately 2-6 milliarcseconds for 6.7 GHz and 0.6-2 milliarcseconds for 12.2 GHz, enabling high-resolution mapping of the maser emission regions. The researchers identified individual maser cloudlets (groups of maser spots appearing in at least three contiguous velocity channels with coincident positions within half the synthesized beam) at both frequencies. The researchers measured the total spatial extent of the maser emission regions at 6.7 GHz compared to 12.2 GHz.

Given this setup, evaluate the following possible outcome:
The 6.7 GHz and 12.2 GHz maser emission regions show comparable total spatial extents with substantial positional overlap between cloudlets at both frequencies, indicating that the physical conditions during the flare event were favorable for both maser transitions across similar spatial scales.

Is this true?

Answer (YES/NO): NO